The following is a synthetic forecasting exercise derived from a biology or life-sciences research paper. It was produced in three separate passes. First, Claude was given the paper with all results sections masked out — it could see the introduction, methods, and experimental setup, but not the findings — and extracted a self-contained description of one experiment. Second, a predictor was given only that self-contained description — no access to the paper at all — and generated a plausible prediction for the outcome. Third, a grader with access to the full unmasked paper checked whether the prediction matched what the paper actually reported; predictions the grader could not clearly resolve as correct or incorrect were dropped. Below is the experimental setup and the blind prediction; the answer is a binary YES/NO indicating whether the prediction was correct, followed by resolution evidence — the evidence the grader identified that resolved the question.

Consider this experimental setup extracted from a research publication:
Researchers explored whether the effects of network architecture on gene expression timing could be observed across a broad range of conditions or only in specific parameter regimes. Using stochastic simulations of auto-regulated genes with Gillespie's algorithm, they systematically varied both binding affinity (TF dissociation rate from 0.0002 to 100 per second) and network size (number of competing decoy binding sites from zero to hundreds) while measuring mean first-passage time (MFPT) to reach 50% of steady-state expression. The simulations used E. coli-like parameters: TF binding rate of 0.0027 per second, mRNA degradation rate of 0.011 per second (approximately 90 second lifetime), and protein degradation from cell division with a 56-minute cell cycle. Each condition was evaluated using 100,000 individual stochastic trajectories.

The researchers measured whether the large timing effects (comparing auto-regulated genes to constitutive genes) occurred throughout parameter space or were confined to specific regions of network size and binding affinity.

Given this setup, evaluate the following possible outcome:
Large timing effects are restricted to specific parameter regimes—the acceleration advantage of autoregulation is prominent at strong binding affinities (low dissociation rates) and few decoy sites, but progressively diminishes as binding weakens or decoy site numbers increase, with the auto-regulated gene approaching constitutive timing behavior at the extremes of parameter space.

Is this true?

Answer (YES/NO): NO